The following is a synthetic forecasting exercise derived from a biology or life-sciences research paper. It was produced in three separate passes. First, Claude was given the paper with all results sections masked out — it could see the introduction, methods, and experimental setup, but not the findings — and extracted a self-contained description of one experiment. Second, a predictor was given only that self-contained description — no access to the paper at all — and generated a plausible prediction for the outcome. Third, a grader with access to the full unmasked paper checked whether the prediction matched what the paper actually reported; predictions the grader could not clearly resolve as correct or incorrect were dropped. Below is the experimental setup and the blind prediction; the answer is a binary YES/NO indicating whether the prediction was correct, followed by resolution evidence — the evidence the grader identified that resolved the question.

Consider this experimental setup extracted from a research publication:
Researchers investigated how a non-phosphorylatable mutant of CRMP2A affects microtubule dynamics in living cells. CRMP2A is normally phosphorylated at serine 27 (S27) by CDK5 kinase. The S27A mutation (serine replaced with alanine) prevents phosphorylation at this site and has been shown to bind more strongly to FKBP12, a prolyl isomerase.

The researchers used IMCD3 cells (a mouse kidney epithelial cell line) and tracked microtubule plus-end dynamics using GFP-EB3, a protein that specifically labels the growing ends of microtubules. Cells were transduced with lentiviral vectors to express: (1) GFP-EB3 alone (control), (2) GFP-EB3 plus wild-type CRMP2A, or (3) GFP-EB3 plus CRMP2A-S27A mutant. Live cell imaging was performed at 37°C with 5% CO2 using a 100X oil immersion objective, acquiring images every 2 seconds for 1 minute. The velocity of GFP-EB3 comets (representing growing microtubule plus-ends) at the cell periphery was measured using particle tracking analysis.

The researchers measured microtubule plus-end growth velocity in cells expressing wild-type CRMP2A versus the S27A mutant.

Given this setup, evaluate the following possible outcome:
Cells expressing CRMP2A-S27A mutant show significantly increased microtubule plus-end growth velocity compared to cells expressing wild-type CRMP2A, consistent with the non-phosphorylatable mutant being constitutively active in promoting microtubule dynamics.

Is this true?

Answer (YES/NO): NO